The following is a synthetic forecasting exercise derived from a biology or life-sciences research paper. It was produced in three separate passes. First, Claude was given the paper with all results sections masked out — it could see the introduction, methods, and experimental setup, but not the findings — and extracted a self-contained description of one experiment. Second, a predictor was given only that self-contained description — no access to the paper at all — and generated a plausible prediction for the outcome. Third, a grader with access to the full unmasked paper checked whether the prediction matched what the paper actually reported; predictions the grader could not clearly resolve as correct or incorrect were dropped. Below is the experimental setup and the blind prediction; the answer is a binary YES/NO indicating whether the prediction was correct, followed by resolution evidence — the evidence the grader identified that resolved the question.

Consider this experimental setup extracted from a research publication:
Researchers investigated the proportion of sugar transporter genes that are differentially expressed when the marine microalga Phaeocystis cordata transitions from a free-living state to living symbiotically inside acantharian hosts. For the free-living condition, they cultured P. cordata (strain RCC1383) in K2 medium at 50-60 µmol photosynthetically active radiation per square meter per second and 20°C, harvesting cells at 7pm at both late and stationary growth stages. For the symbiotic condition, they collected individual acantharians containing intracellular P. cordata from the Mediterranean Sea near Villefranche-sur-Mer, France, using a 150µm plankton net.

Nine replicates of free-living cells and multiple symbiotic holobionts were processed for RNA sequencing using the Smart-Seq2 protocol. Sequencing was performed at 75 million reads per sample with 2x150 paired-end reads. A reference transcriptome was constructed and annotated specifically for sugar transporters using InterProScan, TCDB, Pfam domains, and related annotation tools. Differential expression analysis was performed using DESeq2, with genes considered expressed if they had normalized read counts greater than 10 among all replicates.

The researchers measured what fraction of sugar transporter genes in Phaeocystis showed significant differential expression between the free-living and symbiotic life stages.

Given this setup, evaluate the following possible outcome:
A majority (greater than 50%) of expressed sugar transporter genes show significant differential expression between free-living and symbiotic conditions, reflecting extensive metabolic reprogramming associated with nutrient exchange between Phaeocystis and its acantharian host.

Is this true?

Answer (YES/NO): NO